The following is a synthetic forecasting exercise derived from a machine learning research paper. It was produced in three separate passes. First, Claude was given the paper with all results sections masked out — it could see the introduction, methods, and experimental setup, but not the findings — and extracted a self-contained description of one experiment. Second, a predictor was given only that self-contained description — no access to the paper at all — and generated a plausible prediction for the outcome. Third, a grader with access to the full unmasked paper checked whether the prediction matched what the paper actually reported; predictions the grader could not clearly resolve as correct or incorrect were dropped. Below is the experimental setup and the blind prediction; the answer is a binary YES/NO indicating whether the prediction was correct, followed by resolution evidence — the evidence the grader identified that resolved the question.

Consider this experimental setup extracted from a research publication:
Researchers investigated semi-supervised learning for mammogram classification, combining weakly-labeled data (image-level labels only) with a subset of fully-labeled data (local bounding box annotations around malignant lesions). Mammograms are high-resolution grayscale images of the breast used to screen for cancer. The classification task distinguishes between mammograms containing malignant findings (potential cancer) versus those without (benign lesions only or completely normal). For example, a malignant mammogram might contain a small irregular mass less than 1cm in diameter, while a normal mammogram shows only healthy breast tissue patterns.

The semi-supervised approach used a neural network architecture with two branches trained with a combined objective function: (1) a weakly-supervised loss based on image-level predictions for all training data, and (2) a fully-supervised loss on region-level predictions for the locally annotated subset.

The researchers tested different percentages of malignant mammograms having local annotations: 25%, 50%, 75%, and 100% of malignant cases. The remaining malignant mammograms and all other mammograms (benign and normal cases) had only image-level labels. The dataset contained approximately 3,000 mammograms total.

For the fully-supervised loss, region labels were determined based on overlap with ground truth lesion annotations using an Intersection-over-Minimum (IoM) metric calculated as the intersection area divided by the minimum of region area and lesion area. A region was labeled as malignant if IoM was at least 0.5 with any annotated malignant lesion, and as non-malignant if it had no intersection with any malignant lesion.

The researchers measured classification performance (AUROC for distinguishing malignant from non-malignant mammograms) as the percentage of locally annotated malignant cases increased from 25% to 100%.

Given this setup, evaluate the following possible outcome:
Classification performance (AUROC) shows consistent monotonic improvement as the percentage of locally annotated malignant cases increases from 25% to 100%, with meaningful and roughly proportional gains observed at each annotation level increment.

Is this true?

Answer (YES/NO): NO